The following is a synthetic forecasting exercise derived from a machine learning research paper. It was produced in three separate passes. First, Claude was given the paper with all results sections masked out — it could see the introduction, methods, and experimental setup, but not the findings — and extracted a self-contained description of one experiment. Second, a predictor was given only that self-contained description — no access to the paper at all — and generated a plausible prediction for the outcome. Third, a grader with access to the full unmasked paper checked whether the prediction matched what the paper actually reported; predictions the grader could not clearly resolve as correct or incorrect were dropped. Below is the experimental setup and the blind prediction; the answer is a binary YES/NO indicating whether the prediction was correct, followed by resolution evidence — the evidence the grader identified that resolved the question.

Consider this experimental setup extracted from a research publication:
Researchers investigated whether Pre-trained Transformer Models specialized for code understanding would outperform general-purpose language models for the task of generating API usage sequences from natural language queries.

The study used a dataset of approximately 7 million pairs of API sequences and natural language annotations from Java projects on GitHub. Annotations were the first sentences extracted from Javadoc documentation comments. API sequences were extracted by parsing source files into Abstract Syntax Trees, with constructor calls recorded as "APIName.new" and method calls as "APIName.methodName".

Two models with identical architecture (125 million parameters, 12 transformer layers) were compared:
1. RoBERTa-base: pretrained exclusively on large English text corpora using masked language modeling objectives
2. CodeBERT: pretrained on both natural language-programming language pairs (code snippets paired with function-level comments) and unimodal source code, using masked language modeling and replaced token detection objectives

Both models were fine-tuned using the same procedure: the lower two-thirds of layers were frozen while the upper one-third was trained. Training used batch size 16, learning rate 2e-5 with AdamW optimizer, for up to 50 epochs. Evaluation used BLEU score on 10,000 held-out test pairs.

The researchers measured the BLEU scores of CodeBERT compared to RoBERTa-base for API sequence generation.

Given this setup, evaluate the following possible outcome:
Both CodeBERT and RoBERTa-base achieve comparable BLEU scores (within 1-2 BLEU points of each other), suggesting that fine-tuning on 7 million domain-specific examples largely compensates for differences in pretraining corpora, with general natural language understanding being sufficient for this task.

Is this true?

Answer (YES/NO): NO